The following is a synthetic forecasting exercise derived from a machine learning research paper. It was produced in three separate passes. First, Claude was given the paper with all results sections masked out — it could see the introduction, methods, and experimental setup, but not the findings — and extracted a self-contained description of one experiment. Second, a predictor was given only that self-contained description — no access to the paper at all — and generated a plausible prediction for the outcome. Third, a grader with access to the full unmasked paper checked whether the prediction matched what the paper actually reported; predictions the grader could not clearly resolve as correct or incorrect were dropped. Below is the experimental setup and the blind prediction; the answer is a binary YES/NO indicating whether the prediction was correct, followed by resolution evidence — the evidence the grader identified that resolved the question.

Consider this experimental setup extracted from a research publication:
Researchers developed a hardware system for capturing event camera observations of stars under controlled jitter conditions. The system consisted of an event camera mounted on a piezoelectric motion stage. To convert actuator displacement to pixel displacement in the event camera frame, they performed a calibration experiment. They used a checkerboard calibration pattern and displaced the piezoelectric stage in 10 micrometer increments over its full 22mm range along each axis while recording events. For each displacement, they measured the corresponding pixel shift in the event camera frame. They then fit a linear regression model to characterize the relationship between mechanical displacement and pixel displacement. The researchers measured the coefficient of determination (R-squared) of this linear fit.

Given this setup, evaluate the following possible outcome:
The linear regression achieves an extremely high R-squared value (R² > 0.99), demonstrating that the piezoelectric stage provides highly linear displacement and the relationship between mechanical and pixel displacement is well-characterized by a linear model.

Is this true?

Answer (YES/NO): YES